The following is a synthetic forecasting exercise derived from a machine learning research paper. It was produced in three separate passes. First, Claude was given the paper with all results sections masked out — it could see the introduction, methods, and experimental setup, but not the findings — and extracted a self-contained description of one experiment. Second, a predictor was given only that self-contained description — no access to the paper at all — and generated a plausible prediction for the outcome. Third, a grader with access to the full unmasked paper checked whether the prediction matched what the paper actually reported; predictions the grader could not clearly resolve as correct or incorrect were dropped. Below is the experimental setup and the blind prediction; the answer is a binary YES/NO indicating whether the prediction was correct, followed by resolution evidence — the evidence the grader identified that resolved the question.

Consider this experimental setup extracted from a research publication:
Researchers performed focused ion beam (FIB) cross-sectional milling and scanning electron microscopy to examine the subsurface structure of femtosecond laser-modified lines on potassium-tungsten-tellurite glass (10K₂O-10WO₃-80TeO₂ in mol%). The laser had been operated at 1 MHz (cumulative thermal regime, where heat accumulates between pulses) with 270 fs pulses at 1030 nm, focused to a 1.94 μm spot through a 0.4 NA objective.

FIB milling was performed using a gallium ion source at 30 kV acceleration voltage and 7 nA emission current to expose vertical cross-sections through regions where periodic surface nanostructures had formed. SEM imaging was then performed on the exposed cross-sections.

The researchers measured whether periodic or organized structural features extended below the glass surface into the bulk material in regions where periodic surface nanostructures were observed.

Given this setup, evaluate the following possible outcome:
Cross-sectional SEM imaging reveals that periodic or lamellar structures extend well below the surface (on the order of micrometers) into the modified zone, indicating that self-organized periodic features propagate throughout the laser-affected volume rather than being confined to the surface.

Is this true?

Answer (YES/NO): YES